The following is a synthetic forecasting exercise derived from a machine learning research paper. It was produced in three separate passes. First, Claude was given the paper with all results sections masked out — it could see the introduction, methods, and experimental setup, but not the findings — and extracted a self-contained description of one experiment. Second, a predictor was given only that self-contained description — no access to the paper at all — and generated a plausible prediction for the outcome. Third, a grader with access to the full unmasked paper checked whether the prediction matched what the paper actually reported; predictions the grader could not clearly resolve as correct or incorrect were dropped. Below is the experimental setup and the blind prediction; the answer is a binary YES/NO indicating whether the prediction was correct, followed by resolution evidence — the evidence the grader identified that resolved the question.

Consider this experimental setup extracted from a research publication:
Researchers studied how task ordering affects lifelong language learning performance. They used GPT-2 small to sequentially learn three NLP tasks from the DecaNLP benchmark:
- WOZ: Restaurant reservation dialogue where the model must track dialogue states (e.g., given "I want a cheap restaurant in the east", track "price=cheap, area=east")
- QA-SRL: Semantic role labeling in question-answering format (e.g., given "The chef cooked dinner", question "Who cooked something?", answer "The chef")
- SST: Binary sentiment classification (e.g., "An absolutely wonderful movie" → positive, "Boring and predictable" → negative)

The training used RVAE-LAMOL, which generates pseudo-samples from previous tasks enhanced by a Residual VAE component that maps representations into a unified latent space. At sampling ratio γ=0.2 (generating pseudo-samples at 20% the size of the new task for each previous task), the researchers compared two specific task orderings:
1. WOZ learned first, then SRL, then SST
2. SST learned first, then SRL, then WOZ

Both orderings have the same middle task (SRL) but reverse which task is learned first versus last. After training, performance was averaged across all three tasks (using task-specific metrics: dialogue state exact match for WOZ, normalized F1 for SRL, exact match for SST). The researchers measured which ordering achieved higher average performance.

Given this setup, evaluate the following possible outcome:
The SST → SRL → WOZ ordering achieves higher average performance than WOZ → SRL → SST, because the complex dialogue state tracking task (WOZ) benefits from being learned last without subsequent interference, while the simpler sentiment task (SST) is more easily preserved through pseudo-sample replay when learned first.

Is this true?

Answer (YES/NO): NO